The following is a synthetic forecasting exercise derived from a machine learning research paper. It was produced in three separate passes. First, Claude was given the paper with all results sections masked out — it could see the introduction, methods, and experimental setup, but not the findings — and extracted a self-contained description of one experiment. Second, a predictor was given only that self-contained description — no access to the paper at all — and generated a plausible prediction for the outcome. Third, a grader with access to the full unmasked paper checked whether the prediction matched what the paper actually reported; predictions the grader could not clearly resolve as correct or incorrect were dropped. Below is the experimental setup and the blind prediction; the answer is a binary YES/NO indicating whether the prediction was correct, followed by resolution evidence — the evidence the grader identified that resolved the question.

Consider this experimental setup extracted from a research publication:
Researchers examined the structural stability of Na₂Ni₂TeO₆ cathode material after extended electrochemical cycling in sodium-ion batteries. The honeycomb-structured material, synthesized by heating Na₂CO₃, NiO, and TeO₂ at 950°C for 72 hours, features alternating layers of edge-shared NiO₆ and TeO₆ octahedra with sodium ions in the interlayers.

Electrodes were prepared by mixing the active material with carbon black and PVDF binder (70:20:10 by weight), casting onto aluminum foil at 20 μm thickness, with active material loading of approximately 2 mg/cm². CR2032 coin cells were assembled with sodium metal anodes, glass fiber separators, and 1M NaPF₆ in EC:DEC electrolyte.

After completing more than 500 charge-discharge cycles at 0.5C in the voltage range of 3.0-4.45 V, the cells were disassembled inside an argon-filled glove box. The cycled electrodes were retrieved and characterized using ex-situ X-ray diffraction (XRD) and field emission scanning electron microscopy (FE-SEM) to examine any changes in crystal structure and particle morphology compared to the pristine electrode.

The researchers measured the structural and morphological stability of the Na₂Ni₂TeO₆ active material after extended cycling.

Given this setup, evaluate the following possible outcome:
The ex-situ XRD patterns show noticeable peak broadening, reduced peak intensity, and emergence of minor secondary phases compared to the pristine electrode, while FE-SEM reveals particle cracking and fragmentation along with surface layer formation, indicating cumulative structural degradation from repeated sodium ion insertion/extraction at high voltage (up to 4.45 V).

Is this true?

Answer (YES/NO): NO